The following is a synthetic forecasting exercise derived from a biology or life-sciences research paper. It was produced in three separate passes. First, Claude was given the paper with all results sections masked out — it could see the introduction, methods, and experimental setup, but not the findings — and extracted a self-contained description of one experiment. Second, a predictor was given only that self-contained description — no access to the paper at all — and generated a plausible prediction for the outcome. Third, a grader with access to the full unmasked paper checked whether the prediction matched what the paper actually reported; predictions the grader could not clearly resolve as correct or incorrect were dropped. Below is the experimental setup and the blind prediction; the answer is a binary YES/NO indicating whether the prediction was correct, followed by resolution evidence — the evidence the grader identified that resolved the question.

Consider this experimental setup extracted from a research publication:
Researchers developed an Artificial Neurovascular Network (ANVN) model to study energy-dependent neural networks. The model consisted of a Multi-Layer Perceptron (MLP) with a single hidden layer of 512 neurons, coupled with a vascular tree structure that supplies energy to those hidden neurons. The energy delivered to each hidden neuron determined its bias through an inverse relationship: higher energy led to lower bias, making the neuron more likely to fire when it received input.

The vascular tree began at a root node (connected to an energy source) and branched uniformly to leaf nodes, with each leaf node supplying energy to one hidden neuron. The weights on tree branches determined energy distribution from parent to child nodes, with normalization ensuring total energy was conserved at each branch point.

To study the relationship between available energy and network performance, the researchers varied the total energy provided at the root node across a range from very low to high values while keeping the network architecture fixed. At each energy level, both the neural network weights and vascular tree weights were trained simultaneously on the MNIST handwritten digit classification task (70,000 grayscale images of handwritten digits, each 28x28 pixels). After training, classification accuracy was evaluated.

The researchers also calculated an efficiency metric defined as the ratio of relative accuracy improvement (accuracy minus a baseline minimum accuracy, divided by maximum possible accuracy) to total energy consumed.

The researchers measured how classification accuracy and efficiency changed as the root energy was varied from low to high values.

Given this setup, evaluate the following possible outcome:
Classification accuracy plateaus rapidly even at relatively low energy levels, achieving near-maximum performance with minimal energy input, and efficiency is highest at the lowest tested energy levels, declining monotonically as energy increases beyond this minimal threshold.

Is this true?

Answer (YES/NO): NO